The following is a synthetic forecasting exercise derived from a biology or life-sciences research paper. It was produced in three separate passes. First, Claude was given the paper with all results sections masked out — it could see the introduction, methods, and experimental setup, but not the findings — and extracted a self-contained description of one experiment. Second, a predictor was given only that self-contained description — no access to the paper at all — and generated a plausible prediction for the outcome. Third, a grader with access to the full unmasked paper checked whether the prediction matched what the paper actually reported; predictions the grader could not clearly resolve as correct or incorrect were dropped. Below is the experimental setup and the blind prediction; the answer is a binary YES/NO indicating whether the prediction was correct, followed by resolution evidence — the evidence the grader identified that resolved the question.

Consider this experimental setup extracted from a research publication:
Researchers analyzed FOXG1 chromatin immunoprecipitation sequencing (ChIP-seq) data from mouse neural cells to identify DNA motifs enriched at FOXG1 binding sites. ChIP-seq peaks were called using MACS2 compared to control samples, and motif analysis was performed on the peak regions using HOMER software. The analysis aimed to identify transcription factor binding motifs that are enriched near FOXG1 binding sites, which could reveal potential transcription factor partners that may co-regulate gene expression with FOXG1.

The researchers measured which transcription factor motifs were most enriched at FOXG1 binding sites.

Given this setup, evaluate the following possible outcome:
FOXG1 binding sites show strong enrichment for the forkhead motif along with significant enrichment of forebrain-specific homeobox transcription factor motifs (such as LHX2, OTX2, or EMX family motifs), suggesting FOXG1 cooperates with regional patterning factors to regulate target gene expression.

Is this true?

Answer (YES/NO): NO